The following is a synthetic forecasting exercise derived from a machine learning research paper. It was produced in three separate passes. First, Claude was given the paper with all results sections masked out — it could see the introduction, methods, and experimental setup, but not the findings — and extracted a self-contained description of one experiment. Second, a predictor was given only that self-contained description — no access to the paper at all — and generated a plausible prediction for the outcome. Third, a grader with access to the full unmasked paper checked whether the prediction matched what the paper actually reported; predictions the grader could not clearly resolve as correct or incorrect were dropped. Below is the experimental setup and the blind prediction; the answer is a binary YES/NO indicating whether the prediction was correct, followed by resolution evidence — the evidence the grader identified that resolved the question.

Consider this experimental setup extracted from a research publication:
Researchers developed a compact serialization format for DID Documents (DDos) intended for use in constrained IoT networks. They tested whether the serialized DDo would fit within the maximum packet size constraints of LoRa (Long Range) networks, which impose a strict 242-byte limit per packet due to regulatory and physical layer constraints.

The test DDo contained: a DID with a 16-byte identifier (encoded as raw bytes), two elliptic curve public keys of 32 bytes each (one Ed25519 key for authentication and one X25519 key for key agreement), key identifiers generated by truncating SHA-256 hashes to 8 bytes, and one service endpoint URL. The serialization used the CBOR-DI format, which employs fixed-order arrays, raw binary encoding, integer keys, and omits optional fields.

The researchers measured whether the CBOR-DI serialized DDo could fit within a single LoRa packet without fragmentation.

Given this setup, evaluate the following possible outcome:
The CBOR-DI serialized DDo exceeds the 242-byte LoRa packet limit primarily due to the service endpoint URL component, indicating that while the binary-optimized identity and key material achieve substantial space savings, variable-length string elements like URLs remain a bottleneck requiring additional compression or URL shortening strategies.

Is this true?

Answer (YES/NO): NO